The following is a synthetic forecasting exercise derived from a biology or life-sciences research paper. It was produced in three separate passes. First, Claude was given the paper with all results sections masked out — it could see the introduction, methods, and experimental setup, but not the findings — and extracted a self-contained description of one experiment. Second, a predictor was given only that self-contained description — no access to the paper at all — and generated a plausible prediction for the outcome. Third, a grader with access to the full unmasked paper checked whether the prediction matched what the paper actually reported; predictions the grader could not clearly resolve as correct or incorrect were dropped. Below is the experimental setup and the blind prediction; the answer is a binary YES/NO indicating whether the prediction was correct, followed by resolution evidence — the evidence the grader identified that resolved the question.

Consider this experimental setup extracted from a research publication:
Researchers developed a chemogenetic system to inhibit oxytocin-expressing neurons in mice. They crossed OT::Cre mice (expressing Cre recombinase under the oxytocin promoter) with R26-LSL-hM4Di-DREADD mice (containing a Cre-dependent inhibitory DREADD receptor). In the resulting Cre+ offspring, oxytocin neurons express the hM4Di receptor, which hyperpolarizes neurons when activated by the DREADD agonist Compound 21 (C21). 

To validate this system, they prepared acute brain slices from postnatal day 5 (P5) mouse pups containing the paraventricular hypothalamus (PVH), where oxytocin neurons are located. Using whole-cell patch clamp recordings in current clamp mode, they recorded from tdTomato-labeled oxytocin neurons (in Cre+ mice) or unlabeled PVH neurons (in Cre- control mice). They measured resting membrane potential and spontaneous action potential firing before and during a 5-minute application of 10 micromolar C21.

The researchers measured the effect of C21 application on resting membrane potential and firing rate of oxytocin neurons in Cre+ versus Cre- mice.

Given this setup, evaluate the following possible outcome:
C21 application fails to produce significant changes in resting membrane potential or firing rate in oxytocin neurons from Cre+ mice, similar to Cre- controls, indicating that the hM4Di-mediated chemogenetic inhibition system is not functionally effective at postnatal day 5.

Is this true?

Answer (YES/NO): NO